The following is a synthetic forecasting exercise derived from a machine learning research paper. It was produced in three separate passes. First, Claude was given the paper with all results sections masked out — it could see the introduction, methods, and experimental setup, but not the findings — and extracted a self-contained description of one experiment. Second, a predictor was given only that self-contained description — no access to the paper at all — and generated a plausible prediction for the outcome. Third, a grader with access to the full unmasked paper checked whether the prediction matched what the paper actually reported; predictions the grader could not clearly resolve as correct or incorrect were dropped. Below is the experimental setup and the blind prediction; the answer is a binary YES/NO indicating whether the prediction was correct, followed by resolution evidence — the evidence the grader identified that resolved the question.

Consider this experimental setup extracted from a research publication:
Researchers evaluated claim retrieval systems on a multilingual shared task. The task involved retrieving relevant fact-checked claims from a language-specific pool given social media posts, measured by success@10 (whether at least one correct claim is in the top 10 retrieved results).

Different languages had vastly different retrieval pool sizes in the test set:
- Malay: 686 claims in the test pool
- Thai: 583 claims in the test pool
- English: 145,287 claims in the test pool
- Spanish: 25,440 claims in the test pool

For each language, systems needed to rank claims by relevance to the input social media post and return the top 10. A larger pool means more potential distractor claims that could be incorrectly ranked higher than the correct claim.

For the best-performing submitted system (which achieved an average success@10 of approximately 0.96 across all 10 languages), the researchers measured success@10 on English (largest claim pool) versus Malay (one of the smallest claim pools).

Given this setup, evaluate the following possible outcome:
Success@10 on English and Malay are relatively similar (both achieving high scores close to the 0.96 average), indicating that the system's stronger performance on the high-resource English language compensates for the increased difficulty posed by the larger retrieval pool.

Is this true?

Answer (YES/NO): NO